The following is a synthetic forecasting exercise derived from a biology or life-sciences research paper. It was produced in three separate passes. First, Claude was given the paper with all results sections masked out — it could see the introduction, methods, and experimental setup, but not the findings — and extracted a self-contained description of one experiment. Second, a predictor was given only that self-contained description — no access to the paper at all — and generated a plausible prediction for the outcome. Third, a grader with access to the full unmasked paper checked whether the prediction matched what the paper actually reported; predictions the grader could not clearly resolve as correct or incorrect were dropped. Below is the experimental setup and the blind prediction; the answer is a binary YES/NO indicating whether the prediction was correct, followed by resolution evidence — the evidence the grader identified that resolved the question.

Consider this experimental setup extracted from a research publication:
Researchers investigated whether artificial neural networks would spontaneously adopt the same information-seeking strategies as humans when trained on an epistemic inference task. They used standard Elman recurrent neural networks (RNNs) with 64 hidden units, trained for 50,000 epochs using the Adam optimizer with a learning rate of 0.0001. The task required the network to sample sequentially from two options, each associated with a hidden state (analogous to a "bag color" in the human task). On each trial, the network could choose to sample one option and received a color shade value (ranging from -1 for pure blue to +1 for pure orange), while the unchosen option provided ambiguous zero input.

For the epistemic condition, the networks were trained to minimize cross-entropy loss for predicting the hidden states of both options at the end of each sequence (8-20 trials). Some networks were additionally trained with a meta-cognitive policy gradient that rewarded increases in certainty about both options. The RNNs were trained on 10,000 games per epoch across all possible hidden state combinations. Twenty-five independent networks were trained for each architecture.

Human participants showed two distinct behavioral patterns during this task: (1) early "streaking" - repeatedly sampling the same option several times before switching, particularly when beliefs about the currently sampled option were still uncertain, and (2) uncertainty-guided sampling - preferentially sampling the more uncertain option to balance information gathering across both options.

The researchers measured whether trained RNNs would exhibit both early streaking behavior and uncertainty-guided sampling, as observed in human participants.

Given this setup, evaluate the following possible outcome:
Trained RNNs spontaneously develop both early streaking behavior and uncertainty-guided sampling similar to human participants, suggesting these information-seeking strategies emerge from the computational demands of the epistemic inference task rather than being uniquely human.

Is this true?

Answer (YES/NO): NO